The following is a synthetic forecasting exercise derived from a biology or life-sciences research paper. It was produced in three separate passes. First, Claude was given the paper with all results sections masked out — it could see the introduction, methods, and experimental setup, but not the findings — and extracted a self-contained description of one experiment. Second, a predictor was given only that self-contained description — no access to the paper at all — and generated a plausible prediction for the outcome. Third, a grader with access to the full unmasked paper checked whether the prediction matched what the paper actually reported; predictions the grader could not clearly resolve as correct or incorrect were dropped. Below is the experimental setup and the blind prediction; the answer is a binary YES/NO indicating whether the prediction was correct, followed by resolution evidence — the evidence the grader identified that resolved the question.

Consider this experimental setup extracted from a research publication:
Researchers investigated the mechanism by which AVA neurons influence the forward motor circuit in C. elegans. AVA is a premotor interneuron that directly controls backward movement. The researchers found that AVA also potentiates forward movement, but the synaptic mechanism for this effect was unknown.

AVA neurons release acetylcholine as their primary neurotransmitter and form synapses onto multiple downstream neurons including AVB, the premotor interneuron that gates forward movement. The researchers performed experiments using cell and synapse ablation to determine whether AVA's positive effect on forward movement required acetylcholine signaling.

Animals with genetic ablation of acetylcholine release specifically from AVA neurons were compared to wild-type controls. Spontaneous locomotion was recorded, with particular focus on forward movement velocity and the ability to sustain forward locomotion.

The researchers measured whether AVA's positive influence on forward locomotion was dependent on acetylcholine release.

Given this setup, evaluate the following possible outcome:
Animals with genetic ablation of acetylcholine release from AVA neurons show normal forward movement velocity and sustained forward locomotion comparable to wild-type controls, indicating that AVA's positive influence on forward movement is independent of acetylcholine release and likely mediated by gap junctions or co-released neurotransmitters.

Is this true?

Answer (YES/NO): NO